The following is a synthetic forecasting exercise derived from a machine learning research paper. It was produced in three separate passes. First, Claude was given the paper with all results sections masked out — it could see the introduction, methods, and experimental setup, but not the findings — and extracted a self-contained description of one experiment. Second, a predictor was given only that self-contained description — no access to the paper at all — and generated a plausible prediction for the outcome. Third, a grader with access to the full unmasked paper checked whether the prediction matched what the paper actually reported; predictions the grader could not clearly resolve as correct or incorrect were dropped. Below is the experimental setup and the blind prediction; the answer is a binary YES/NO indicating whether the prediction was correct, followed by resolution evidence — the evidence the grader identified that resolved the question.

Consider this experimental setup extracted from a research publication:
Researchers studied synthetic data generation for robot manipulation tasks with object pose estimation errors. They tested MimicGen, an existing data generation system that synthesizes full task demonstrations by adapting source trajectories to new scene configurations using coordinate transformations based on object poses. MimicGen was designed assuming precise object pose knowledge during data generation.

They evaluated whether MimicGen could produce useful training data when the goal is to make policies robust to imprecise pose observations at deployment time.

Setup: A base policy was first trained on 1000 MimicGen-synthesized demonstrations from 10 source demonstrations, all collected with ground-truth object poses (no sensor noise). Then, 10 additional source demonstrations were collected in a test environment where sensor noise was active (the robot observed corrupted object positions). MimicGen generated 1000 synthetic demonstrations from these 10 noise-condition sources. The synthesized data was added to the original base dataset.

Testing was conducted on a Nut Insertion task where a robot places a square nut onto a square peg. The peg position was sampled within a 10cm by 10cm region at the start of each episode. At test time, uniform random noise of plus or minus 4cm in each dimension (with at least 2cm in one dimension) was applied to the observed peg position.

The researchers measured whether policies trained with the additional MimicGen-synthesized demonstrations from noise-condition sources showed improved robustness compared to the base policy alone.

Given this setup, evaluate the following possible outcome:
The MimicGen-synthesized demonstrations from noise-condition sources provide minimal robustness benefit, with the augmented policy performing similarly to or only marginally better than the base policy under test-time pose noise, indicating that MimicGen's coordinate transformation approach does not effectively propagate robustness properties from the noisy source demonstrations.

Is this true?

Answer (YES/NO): NO